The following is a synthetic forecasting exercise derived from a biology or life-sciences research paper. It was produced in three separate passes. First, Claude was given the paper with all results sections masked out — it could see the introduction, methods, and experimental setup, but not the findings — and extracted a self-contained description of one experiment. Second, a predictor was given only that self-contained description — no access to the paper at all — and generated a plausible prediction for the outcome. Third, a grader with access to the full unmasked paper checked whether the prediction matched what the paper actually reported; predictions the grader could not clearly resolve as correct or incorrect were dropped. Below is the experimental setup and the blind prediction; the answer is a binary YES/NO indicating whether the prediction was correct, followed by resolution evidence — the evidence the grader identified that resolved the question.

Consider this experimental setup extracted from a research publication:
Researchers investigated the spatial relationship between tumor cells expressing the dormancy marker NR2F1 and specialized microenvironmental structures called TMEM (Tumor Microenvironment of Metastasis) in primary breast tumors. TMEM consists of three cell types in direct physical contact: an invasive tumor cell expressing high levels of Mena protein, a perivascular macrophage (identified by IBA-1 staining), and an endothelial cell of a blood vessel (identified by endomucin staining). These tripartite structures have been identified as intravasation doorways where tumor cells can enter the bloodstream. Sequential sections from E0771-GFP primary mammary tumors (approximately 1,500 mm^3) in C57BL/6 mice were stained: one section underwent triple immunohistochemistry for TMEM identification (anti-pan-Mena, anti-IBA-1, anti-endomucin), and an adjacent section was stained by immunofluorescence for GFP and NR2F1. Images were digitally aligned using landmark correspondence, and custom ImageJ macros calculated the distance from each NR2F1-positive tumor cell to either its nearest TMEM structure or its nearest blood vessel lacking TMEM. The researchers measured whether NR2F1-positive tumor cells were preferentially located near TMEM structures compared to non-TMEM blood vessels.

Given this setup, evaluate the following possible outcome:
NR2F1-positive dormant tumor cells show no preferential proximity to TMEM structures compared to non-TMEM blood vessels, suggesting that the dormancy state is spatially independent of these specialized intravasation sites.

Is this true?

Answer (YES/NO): NO